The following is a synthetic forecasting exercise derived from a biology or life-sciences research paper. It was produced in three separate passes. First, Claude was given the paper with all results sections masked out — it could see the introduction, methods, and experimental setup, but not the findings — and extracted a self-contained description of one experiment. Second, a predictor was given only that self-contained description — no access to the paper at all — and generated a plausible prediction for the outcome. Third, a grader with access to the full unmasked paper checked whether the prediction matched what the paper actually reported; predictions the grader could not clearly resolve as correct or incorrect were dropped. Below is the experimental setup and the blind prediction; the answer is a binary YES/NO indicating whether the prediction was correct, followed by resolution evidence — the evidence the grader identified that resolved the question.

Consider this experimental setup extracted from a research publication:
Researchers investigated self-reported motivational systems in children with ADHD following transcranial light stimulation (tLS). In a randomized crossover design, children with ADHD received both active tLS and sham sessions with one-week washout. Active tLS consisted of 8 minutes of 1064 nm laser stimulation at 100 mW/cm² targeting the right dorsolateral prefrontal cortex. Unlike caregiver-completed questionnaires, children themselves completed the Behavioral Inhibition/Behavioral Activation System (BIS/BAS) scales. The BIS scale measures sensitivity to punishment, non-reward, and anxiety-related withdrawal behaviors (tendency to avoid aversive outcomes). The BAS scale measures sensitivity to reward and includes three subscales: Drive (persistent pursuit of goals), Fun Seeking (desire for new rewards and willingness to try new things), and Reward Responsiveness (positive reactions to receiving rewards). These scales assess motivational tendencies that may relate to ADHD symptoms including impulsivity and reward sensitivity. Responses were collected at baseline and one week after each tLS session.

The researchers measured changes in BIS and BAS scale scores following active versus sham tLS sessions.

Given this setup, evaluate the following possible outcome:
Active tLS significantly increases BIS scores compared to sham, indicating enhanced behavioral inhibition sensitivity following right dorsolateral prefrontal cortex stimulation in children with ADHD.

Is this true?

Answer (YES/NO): NO